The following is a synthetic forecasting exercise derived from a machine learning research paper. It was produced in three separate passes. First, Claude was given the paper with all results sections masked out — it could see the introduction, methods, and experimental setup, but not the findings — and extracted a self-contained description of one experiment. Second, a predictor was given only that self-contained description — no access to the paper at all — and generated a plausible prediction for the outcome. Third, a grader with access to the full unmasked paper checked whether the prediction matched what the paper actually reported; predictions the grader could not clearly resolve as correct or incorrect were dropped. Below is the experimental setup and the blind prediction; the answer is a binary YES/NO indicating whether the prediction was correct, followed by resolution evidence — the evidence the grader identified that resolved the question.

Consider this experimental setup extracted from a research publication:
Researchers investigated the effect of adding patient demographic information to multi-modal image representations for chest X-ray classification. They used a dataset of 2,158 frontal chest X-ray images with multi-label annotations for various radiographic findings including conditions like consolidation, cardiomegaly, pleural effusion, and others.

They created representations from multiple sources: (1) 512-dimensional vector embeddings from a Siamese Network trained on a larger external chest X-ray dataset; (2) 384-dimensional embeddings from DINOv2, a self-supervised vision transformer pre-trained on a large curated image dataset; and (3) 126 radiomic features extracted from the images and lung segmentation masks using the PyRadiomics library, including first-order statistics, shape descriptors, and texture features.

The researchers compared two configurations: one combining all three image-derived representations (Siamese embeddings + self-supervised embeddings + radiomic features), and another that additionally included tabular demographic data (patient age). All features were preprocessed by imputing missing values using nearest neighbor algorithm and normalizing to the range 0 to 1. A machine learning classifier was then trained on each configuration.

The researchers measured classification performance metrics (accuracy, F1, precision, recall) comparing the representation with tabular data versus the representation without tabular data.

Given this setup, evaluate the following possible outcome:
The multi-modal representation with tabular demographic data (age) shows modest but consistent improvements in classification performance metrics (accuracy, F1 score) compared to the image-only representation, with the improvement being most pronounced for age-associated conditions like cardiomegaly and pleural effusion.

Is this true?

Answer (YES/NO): NO